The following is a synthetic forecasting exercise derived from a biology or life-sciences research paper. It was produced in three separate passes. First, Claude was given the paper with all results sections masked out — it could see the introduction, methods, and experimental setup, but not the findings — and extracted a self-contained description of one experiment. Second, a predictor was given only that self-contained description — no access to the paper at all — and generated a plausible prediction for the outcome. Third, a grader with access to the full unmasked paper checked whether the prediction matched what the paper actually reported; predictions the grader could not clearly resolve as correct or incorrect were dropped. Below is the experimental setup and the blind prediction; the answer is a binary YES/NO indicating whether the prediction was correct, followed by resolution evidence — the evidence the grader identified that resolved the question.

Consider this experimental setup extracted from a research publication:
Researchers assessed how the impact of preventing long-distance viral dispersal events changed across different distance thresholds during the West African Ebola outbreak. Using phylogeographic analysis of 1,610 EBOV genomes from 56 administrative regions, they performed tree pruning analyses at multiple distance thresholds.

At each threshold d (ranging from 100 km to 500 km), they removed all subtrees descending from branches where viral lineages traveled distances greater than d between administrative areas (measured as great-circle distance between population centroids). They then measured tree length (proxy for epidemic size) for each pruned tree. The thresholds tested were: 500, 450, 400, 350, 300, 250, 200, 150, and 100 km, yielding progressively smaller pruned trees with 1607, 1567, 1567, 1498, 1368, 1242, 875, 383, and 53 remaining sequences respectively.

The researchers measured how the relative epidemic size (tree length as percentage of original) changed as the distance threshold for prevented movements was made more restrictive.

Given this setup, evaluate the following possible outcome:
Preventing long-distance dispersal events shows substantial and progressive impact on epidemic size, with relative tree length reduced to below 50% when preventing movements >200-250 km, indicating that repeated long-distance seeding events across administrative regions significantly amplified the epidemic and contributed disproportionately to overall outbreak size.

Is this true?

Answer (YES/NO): NO